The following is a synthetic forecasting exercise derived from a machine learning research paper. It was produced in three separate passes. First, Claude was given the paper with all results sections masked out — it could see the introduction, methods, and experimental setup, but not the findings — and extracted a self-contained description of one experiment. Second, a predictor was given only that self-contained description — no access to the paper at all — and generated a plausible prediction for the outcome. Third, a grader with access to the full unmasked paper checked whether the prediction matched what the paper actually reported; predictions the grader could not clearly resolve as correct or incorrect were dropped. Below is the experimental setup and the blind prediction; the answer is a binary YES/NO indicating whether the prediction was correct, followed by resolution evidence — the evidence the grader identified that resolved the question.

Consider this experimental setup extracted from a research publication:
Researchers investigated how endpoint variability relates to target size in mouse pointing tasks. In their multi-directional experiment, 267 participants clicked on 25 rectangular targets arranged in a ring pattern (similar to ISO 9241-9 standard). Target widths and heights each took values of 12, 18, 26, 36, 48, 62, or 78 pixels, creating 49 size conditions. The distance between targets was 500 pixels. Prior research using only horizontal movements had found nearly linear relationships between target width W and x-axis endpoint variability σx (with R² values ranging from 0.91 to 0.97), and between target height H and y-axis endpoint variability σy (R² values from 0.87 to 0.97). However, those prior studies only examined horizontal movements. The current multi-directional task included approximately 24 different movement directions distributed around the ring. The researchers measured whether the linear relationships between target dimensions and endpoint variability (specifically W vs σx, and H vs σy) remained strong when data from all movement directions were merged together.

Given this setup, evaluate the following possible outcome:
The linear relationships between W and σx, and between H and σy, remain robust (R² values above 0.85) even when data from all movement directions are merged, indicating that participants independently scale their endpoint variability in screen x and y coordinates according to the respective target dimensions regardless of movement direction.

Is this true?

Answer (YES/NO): YES